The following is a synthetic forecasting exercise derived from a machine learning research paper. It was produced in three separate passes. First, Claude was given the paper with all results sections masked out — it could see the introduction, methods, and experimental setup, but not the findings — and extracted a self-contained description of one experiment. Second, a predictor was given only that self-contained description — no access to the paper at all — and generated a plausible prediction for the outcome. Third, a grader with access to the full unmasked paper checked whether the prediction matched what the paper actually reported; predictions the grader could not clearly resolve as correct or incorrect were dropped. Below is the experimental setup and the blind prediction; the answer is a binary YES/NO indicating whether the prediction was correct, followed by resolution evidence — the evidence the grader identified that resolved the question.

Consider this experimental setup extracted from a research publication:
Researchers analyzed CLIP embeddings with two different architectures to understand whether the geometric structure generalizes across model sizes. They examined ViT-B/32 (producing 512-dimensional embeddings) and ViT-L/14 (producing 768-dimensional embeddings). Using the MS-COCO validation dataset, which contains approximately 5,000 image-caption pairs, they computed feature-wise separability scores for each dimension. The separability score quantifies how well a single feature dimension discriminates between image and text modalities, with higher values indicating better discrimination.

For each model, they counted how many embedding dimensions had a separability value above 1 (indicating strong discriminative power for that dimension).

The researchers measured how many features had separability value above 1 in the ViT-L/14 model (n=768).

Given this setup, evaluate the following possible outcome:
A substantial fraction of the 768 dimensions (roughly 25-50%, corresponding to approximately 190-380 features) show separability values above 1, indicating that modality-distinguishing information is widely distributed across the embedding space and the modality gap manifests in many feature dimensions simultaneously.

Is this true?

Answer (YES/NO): NO